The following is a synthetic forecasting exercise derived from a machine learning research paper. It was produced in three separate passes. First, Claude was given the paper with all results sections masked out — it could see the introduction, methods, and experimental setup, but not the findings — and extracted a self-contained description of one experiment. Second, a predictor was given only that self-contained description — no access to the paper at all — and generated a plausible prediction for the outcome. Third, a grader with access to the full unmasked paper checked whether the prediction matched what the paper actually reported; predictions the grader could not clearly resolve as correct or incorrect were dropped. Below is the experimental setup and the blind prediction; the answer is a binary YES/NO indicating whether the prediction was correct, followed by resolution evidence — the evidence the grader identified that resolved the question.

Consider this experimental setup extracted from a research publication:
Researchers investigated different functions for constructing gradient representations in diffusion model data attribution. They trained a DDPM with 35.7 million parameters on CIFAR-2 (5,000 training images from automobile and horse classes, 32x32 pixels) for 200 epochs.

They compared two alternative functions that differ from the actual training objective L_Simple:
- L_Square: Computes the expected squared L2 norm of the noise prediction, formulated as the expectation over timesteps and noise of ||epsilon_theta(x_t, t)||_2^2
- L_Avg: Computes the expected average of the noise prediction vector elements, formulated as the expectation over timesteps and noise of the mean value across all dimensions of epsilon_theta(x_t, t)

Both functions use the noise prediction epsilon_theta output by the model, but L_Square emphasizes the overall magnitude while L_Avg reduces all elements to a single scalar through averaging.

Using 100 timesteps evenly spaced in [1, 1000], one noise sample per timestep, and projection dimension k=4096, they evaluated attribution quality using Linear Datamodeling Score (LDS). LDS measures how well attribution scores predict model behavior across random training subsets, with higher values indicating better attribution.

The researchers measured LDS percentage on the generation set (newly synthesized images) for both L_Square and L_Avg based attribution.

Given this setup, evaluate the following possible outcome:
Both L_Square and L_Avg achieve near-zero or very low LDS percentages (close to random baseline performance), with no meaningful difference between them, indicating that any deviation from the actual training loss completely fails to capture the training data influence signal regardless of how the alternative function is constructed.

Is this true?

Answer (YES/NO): NO